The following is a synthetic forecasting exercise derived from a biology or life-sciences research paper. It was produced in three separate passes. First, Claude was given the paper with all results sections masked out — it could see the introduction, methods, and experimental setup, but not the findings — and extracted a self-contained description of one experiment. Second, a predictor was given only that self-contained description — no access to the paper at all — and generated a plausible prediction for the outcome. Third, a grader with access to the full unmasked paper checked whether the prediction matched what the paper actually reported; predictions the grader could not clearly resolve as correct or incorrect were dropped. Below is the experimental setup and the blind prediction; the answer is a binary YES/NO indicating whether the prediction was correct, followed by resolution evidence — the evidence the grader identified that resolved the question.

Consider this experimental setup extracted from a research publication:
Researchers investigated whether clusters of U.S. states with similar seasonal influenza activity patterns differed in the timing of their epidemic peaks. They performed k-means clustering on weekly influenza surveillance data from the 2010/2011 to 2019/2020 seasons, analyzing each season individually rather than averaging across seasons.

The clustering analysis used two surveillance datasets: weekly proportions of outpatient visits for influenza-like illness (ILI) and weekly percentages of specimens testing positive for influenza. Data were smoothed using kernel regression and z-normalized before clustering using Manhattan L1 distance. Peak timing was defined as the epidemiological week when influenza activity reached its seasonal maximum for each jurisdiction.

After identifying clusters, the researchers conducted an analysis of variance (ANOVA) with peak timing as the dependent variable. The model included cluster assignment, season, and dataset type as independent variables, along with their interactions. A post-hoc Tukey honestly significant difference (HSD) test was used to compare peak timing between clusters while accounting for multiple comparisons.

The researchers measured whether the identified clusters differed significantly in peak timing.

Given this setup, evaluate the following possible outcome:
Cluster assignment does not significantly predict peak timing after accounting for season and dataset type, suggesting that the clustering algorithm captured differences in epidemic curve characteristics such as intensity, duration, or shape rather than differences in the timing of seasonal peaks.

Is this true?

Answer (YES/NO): YES